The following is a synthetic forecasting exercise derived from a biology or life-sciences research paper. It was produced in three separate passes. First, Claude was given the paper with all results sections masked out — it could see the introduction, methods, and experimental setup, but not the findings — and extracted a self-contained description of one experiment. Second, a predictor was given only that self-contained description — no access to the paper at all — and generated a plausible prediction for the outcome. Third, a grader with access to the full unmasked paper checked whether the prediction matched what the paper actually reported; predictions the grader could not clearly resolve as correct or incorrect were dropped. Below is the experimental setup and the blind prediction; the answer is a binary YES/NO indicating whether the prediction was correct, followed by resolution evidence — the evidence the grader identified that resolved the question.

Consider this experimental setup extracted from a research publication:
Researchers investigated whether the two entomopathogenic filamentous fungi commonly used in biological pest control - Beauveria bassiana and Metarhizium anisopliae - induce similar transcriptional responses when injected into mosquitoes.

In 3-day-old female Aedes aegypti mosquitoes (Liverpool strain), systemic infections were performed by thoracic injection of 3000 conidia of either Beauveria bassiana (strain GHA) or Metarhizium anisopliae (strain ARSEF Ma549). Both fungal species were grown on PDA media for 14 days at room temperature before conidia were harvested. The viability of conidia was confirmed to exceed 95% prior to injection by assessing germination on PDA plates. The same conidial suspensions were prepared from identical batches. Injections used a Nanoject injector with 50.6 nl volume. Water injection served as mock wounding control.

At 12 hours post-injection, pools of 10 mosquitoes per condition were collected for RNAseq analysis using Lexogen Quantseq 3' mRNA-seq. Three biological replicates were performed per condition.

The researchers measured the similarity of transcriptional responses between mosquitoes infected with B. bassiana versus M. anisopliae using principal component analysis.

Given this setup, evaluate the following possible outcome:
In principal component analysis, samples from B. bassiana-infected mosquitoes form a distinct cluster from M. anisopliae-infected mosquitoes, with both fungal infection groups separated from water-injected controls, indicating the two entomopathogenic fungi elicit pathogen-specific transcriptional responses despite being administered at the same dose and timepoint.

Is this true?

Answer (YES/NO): NO